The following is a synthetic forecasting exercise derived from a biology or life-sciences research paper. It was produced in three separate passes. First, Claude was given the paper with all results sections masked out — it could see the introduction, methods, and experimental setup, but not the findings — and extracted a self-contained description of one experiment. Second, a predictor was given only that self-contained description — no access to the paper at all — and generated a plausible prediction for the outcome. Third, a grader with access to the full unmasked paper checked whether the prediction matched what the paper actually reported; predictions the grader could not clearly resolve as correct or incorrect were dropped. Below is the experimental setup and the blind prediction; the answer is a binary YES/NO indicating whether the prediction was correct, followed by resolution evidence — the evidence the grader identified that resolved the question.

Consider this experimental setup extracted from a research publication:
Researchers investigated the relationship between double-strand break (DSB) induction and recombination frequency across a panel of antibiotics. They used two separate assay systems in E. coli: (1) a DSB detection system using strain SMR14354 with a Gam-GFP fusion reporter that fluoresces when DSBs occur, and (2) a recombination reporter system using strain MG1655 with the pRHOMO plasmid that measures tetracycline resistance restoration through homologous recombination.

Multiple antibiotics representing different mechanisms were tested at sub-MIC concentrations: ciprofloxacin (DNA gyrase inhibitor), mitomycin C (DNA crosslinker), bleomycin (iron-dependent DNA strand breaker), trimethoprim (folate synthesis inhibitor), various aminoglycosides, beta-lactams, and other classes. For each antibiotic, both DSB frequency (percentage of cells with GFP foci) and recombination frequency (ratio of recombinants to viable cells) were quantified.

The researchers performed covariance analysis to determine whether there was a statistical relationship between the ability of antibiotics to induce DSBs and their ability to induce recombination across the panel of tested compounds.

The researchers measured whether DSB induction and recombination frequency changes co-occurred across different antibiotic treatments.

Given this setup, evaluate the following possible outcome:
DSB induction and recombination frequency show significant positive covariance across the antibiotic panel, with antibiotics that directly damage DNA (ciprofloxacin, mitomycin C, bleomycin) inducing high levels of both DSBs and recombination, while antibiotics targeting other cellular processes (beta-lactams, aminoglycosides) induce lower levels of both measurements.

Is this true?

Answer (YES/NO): YES